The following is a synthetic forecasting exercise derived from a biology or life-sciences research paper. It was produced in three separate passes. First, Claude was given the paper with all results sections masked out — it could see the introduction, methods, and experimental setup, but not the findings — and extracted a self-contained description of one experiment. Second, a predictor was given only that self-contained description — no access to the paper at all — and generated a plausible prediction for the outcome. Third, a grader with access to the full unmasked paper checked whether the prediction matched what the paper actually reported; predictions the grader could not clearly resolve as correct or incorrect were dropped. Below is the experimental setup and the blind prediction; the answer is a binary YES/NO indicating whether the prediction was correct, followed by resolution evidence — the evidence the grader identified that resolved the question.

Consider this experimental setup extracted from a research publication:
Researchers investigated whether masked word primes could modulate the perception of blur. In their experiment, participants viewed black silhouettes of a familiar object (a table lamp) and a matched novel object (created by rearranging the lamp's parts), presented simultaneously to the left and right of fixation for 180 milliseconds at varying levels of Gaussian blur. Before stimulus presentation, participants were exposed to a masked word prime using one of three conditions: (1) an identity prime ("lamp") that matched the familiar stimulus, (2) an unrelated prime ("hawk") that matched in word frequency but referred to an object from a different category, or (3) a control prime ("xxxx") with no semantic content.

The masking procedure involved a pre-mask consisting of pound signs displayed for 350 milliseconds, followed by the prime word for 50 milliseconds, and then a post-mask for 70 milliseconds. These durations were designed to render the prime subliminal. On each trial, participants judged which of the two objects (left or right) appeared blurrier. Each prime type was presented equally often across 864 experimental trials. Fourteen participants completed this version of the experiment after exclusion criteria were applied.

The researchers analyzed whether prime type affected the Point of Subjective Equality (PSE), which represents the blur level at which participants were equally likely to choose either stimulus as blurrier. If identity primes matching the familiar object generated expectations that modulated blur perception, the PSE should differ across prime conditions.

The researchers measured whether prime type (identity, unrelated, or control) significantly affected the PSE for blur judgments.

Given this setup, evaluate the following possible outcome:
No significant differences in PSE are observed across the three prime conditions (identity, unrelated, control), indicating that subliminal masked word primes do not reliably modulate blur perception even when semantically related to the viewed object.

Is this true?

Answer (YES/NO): YES